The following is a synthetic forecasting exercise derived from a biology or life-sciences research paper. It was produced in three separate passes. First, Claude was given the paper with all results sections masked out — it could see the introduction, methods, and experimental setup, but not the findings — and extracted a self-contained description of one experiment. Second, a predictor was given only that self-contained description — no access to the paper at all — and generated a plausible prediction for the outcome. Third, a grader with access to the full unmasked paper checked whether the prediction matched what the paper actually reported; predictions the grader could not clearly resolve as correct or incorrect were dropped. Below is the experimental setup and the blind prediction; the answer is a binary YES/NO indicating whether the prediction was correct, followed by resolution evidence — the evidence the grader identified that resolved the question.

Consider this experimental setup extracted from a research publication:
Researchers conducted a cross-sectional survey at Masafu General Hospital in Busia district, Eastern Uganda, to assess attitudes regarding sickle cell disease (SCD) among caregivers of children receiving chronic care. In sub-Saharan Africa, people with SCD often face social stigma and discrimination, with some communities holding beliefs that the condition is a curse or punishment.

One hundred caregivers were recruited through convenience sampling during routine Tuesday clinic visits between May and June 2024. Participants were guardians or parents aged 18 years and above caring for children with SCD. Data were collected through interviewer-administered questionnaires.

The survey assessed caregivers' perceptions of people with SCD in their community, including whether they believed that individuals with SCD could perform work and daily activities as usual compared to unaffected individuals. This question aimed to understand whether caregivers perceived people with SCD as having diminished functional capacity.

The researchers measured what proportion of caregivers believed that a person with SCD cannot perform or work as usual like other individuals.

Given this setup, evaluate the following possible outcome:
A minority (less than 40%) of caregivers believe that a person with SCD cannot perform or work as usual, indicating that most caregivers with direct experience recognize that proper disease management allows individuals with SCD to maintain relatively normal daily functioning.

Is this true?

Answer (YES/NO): YES